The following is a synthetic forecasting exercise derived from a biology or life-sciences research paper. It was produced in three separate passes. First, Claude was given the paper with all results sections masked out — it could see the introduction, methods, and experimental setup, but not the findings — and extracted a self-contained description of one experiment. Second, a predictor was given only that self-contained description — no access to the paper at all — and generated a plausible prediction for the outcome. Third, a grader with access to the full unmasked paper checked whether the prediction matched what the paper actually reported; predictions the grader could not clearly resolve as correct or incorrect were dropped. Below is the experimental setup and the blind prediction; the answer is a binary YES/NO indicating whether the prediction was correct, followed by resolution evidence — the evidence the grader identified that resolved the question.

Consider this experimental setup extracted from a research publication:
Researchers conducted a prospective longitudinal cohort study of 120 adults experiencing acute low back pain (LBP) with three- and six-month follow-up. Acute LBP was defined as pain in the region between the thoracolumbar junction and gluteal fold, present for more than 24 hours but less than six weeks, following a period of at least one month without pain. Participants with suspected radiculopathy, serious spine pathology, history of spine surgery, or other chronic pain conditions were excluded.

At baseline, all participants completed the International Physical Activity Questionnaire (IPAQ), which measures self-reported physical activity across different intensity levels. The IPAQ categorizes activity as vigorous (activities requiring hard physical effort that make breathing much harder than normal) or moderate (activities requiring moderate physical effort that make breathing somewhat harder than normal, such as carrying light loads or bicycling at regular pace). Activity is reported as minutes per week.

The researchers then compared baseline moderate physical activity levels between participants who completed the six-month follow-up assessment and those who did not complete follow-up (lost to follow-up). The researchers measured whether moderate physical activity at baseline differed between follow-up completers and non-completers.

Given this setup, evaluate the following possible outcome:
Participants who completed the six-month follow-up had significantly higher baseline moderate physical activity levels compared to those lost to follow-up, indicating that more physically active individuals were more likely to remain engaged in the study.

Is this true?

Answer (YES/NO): NO